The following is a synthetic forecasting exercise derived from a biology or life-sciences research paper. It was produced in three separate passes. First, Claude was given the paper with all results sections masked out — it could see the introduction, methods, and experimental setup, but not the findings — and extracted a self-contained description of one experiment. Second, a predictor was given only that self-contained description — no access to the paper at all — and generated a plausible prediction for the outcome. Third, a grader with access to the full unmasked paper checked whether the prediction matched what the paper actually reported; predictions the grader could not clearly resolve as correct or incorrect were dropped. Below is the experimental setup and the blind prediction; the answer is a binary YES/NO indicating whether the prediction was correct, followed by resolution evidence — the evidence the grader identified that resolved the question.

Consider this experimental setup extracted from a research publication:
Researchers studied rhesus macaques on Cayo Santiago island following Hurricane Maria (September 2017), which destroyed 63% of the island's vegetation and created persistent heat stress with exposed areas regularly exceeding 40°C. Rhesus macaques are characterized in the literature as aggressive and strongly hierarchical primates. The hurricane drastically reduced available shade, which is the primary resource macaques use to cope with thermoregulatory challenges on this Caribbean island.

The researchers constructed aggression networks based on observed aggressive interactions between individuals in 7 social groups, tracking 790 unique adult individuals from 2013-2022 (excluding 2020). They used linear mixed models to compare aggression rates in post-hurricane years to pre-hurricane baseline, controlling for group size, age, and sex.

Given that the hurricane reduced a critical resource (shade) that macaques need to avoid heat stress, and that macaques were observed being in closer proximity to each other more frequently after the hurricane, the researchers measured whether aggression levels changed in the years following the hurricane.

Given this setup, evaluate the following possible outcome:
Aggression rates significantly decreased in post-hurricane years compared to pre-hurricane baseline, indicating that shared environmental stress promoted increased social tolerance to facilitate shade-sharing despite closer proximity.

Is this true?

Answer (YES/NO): YES